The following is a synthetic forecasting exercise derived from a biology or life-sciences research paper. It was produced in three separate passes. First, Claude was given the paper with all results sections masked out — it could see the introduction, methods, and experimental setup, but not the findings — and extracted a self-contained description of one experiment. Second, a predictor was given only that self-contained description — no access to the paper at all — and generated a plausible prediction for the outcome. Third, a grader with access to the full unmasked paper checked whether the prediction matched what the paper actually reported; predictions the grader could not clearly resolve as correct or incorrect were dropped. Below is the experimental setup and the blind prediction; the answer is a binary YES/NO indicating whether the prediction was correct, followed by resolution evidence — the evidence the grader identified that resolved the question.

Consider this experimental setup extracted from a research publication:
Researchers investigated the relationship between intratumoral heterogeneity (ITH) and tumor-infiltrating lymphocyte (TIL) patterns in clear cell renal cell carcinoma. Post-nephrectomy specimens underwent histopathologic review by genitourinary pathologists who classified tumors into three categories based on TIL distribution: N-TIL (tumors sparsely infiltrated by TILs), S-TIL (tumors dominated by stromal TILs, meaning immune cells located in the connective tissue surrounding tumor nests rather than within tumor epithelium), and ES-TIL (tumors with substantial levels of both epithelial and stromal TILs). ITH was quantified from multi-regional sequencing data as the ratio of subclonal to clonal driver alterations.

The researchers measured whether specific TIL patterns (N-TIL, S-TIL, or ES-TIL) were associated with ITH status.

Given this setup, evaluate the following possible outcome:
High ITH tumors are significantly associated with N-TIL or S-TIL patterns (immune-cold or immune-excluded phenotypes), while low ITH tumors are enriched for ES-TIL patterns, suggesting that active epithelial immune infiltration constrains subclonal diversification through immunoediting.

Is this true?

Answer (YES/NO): NO